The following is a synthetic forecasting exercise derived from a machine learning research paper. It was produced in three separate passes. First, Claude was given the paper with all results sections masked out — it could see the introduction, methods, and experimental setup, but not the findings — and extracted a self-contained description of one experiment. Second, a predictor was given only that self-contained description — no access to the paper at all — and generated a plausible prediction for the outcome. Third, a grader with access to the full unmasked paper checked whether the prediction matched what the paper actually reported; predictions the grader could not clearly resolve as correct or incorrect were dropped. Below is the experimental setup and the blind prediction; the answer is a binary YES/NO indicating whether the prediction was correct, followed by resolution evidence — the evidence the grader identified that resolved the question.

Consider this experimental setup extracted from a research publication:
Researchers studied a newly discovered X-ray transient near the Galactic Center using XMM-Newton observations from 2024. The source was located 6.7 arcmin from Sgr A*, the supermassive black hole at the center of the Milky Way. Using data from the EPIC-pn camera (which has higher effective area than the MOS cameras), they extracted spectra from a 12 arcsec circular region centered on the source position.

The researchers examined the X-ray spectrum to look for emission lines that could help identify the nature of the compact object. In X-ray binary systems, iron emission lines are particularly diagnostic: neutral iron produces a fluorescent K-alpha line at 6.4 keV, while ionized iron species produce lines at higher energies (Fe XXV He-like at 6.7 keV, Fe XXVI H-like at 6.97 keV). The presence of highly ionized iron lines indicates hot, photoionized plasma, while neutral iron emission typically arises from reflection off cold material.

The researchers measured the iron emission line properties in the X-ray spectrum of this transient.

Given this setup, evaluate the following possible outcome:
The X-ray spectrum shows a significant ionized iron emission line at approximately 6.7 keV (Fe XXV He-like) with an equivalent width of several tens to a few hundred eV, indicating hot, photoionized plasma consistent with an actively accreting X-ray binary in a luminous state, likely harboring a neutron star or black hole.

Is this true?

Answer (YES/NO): NO